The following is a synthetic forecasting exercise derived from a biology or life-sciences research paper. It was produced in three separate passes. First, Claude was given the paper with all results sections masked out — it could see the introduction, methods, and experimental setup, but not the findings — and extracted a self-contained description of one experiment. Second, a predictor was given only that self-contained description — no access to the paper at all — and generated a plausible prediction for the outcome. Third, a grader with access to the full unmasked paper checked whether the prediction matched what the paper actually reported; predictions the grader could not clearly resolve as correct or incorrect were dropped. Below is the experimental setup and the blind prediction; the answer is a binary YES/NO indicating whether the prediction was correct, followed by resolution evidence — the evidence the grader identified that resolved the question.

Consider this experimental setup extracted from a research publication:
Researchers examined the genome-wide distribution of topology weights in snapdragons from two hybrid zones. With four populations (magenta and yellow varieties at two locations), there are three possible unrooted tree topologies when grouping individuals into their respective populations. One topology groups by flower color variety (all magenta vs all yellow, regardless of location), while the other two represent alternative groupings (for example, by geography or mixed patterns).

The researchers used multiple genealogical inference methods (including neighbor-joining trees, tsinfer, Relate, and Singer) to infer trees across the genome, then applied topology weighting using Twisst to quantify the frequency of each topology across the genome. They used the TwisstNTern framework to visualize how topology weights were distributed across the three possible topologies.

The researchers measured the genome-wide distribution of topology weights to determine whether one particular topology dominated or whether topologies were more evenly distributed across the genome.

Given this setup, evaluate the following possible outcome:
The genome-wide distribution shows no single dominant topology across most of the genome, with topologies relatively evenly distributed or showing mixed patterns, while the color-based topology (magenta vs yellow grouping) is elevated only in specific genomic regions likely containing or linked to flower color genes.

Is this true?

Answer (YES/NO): YES